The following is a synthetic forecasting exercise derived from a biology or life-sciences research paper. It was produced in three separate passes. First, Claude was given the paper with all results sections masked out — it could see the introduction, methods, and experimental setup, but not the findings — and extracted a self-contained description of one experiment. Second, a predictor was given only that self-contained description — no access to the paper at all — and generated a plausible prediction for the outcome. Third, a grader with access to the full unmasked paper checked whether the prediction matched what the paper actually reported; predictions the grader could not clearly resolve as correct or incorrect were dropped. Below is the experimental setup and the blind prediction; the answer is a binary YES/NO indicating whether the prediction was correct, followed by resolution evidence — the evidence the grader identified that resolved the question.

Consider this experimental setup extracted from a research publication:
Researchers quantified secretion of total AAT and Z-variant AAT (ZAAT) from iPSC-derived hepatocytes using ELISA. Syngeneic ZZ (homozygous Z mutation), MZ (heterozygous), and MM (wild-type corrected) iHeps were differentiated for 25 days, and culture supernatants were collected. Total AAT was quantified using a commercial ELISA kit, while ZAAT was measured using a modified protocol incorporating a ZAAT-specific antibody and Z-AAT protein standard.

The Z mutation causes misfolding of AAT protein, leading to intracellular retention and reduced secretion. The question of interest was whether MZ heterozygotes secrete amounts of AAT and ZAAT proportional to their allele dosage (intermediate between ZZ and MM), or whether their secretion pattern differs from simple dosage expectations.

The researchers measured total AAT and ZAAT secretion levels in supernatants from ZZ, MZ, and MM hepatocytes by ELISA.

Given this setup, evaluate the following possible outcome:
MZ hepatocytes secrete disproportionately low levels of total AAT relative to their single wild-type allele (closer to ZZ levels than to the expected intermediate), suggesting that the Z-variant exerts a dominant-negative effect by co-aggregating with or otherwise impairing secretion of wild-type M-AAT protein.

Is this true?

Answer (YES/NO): YES